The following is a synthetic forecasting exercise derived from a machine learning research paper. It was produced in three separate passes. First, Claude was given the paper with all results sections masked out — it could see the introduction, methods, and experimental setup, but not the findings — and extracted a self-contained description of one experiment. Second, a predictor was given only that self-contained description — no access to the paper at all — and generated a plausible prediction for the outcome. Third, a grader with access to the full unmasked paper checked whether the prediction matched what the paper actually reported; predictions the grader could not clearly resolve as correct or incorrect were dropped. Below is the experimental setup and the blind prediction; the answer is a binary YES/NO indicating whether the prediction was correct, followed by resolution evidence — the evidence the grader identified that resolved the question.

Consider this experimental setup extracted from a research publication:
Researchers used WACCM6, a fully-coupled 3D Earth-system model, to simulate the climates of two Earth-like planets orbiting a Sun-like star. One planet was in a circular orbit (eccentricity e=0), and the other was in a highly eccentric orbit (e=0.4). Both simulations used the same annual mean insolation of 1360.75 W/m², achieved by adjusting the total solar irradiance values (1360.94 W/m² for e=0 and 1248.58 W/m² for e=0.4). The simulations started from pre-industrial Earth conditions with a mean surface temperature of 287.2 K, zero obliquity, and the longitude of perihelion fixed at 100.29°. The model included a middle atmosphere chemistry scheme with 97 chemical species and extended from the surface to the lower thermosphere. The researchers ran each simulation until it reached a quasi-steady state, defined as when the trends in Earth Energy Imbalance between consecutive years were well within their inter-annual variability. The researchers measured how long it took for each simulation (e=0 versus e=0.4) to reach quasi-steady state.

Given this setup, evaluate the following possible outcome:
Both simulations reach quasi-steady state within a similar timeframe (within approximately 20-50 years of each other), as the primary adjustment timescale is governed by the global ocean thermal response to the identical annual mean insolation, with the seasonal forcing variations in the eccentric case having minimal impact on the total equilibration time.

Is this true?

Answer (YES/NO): NO